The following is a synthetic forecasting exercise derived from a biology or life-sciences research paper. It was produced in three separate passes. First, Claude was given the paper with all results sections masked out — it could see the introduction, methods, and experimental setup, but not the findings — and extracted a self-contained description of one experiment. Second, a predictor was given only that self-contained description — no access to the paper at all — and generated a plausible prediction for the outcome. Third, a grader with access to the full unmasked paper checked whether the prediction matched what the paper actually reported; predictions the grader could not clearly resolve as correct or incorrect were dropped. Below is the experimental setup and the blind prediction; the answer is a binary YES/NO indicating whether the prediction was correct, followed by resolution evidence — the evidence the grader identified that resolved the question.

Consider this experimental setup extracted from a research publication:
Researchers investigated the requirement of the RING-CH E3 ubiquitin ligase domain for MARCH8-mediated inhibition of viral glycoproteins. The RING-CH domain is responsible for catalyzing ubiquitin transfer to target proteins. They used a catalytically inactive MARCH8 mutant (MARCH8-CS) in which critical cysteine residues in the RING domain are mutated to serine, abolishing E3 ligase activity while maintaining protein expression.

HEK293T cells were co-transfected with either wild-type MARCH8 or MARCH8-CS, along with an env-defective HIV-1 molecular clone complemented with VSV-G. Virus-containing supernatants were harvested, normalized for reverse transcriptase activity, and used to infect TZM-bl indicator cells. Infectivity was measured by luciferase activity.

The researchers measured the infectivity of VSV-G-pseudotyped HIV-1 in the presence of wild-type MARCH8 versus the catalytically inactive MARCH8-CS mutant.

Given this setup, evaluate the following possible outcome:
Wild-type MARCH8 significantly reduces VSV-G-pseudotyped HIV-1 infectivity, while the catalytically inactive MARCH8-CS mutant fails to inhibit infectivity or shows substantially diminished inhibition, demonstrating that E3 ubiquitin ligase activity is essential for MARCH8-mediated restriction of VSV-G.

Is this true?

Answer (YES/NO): YES